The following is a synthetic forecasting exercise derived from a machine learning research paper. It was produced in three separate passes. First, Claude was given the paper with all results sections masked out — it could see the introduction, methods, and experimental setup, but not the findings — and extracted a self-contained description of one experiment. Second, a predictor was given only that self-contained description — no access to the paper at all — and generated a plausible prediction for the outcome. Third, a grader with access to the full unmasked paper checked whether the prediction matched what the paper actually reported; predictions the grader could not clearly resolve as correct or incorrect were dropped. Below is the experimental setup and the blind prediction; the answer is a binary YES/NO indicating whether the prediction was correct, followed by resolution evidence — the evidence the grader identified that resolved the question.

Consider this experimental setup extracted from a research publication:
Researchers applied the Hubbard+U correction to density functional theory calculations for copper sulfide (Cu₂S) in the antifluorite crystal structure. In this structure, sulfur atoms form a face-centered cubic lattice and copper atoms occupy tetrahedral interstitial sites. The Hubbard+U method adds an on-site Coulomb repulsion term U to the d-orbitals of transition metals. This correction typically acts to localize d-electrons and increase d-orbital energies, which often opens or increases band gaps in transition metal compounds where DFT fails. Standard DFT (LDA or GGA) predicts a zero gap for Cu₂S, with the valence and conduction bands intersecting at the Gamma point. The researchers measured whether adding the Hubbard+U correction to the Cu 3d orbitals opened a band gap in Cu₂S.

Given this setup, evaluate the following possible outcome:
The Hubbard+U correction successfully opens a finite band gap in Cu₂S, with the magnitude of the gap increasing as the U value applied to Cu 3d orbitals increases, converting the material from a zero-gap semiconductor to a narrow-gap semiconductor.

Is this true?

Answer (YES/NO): NO